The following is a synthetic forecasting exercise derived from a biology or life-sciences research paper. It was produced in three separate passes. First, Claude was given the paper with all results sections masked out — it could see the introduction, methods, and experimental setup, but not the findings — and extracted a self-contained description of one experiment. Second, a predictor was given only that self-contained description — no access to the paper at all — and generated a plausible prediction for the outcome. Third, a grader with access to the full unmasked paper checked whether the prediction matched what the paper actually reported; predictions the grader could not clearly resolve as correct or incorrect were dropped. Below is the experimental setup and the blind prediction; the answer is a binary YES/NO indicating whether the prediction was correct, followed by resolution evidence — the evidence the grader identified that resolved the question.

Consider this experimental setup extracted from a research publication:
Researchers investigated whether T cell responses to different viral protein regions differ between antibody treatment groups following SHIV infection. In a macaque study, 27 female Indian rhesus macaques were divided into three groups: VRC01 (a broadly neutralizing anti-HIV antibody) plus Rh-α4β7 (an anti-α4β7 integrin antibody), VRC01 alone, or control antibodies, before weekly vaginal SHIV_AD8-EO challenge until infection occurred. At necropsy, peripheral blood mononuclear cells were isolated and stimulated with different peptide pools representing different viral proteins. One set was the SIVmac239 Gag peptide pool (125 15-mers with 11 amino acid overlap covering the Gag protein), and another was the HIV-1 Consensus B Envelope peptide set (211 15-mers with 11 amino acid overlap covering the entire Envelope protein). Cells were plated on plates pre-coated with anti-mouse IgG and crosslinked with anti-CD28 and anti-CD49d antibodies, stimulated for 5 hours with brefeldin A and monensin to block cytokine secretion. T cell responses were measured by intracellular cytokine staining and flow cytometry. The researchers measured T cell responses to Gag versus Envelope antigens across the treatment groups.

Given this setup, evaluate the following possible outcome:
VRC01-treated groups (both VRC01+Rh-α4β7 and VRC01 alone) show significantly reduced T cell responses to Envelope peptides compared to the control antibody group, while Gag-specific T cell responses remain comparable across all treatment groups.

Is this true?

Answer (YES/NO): NO